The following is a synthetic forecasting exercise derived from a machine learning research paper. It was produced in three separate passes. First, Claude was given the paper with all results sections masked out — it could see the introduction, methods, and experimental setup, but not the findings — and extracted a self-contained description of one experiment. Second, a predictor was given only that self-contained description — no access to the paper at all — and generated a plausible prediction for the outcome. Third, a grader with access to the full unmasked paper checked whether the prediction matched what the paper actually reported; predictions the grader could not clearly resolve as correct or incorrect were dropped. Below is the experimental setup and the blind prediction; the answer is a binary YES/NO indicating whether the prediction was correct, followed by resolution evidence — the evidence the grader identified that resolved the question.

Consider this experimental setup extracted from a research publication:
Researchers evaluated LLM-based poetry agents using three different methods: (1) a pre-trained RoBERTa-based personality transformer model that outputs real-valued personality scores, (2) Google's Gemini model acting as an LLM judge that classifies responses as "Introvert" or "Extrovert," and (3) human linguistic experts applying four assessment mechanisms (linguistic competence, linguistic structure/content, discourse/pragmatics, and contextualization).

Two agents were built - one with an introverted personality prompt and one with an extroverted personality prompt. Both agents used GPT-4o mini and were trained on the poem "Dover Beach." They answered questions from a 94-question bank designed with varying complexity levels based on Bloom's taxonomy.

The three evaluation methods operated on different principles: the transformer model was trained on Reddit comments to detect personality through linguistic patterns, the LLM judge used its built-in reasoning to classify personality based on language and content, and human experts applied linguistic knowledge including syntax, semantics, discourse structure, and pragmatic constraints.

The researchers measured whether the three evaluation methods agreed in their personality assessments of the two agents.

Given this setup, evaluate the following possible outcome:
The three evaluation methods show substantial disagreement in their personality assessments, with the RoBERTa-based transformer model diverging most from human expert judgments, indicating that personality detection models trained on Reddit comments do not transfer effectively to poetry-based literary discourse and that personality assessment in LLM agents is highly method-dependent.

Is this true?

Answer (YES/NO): NO